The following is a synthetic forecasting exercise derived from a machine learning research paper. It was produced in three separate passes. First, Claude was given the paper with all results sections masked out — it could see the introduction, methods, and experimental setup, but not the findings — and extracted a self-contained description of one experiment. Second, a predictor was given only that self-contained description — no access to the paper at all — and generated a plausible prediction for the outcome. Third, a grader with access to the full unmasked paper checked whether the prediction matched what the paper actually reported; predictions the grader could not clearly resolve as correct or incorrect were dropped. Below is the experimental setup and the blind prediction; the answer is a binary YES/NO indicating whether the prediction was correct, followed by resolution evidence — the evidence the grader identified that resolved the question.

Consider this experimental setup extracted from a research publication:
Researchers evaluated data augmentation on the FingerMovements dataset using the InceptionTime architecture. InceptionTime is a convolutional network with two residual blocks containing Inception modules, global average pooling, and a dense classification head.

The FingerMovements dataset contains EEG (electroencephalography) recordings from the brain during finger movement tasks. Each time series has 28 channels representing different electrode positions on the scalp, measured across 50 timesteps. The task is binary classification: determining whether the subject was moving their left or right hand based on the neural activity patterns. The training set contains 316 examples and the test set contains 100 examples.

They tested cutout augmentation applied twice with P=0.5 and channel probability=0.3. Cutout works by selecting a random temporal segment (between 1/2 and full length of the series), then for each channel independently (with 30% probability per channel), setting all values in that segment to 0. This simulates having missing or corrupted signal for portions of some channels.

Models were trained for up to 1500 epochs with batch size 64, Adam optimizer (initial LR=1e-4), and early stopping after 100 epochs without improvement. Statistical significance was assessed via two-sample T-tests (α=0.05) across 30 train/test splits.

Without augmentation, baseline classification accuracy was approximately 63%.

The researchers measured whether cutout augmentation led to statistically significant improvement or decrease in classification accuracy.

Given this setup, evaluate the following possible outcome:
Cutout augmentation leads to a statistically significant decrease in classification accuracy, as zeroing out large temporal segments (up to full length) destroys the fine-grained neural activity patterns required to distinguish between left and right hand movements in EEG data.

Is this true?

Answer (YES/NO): YES